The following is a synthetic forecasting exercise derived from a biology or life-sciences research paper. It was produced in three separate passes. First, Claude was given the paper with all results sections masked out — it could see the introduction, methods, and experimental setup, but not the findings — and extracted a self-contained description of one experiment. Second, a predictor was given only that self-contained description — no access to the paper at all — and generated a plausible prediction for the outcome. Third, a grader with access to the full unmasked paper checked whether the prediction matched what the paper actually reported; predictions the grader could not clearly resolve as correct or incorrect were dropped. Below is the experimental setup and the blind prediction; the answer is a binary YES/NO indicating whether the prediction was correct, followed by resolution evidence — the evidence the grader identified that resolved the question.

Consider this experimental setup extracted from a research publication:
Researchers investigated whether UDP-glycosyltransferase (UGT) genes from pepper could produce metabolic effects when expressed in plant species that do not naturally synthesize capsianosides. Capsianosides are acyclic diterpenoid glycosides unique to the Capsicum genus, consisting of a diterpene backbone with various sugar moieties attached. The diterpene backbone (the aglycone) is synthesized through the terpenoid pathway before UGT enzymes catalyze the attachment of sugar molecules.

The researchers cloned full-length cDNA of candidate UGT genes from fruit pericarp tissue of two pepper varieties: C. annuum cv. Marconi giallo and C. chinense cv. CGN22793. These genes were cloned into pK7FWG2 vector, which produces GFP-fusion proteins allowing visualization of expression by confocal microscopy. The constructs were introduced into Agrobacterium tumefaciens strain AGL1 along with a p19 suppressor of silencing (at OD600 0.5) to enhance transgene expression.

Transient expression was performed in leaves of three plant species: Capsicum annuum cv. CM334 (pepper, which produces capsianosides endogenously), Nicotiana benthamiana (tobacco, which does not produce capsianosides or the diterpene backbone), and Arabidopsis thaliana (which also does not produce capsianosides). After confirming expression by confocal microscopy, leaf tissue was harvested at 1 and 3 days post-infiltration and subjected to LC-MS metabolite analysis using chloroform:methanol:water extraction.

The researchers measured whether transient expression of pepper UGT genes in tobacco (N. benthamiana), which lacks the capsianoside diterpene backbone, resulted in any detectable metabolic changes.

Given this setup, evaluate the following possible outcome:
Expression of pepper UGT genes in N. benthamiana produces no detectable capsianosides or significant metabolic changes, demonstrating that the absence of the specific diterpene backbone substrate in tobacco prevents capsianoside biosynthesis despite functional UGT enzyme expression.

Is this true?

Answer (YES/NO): NO